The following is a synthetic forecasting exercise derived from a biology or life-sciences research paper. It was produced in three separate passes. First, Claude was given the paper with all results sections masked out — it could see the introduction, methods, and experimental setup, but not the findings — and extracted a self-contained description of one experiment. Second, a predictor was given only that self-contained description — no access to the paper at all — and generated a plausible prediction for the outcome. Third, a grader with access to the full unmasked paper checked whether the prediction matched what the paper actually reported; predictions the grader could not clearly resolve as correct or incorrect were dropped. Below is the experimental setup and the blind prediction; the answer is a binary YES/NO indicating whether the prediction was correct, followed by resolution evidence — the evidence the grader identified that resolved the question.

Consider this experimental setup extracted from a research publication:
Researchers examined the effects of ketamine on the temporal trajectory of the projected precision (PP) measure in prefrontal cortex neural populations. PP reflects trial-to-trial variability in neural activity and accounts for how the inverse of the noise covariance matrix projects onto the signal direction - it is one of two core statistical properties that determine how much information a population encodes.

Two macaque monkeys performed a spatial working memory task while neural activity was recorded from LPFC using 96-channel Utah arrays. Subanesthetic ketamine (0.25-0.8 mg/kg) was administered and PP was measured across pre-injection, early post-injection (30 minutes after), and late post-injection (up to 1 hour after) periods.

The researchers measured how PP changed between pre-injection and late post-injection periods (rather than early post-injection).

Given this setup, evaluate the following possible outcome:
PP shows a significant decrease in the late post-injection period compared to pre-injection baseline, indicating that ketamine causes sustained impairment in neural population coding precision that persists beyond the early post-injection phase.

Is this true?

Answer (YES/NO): YES